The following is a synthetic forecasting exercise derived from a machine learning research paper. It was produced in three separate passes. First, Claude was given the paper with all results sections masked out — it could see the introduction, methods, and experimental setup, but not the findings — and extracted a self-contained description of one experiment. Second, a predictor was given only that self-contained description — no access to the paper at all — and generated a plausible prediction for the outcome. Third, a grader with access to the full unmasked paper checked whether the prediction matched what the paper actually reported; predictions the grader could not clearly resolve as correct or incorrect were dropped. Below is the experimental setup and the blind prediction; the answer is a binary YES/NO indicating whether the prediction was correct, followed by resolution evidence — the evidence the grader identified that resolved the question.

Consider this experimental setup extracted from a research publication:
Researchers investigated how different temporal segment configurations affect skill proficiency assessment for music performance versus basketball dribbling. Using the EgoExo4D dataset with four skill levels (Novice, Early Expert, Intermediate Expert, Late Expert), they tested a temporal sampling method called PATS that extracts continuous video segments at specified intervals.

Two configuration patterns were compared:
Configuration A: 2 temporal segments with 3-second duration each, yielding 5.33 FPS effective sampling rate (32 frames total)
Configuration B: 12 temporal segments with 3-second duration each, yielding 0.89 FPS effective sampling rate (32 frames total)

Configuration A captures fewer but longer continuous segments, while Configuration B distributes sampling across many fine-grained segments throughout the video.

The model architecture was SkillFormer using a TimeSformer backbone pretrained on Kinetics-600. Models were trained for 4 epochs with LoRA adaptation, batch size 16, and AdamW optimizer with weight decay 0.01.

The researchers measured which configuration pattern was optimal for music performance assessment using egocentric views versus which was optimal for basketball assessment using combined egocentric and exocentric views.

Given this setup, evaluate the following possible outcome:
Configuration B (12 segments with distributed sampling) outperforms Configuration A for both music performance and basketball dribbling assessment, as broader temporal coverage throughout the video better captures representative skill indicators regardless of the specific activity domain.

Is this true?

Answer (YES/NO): NO